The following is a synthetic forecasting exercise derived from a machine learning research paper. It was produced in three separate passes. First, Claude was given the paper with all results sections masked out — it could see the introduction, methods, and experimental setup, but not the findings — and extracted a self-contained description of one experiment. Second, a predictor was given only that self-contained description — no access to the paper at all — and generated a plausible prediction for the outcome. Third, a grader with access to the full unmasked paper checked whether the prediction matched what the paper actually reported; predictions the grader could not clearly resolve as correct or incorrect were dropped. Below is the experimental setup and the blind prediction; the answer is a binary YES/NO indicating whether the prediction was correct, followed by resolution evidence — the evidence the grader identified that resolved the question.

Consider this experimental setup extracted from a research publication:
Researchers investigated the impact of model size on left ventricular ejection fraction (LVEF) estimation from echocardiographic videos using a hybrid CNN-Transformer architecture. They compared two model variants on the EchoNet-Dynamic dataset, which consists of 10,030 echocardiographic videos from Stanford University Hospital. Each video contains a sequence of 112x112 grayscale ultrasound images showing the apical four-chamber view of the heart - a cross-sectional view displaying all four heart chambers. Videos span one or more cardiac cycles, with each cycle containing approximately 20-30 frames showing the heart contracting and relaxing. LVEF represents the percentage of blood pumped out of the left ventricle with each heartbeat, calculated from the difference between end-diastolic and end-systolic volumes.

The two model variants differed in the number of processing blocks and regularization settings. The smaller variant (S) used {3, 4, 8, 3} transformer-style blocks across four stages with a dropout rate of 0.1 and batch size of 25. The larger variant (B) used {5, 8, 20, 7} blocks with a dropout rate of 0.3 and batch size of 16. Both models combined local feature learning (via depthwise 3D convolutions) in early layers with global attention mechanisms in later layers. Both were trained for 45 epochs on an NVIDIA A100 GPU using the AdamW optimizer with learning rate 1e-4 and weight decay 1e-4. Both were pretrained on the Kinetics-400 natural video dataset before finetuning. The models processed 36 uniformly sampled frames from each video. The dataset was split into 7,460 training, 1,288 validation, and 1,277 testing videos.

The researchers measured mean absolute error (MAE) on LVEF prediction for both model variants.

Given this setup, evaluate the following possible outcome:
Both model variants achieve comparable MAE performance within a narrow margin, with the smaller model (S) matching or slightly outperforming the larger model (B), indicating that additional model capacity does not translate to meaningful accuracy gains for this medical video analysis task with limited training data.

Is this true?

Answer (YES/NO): YES